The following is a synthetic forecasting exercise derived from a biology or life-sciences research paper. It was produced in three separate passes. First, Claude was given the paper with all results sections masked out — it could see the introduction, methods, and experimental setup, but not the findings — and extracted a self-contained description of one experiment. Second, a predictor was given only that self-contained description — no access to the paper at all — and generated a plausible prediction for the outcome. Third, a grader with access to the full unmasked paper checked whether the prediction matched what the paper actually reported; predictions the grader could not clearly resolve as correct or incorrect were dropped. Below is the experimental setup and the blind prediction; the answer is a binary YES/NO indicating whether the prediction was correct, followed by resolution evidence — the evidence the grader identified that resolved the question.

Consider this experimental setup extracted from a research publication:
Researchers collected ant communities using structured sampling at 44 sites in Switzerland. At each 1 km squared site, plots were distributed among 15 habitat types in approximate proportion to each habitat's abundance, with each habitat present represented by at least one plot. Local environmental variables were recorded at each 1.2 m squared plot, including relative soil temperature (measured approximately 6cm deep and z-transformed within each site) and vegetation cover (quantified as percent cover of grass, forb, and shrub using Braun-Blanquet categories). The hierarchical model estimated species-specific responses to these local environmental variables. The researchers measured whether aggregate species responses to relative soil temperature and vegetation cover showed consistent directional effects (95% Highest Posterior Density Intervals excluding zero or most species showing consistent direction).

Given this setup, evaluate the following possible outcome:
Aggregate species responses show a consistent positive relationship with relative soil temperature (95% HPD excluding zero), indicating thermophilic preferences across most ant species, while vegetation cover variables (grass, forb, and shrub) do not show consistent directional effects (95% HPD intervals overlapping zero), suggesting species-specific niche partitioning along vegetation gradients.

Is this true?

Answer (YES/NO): NO